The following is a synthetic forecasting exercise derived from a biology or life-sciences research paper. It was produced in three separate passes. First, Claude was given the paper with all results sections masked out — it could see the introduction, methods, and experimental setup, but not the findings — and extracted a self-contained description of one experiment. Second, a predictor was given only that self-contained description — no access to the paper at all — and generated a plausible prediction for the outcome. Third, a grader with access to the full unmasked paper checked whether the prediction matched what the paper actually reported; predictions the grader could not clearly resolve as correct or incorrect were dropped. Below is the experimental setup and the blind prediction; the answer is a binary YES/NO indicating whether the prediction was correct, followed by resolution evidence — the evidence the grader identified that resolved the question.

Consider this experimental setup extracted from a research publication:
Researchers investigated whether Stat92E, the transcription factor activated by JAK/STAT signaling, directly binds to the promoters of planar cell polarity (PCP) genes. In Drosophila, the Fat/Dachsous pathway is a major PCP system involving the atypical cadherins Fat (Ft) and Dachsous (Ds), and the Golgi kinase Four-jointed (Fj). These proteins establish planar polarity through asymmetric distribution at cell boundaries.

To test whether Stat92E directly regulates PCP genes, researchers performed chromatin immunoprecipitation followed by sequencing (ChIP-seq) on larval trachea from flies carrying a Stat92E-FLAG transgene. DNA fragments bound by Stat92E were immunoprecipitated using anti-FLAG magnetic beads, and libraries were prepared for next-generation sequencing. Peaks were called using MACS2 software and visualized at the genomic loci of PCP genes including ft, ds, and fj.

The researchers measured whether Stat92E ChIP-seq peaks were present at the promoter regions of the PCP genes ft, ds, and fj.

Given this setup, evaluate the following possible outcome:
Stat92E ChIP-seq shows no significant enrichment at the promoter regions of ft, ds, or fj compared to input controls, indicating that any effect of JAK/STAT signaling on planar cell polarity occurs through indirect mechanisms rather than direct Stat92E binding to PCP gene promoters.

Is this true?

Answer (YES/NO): NO